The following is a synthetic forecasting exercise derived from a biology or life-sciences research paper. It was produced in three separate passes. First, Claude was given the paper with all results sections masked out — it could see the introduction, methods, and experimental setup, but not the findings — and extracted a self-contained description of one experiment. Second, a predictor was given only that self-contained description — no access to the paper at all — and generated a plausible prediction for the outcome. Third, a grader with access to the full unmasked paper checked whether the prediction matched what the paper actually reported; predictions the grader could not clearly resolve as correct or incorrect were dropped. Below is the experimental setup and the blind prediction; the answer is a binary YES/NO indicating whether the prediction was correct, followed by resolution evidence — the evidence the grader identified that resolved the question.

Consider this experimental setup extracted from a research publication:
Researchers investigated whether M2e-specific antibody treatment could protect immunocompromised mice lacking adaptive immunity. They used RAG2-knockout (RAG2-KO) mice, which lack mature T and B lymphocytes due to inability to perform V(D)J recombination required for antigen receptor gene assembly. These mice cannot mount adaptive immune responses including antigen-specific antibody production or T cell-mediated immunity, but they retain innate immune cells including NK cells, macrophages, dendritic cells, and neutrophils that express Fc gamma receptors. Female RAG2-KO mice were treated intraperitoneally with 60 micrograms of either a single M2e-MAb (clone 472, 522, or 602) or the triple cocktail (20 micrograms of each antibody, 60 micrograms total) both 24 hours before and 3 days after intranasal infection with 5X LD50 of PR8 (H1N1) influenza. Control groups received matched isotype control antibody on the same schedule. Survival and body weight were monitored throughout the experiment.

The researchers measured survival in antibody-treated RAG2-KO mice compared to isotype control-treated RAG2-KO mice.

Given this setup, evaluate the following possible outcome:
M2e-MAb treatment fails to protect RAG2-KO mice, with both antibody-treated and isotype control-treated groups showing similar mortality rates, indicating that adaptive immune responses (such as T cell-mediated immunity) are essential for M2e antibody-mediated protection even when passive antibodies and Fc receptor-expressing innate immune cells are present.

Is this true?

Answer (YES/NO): NO